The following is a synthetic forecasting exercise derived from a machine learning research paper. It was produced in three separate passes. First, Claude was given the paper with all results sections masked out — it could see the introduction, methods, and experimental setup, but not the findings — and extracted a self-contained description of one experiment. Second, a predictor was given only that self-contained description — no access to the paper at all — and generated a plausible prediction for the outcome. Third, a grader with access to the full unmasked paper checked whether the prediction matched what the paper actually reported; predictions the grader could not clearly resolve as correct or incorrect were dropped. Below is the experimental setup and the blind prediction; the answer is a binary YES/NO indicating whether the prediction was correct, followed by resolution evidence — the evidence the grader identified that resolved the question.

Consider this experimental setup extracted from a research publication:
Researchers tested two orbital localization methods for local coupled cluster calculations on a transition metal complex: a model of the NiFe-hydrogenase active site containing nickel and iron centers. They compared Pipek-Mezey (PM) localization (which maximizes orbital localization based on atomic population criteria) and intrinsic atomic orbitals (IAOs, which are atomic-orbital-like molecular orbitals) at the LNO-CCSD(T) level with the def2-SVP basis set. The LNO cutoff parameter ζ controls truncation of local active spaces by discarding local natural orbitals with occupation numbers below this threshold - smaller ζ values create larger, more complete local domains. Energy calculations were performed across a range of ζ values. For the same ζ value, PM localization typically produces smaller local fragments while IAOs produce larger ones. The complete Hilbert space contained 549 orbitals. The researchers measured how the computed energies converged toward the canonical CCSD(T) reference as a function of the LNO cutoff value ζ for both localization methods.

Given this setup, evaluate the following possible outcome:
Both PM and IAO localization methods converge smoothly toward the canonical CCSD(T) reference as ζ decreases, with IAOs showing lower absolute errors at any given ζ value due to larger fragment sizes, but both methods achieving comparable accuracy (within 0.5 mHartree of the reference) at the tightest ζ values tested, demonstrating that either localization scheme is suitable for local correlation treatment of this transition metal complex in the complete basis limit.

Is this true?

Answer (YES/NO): NO